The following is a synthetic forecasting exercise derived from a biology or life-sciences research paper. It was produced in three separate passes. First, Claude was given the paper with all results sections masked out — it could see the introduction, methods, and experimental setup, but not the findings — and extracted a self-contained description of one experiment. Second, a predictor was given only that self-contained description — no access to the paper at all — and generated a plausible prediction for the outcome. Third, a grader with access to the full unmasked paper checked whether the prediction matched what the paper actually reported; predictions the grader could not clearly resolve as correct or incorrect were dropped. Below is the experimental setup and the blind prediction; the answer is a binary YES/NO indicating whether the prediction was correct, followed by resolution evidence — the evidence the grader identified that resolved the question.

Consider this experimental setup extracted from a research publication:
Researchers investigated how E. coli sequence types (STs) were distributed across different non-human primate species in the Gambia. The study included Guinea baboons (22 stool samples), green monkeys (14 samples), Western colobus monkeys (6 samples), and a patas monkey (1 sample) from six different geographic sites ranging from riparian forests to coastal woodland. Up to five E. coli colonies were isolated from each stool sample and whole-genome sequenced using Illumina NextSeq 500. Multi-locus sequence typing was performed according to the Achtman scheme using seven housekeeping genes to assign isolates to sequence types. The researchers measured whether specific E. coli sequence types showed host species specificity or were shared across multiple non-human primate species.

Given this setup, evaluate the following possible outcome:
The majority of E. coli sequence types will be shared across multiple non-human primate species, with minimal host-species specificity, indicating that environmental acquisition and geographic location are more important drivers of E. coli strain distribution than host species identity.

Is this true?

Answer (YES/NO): NO